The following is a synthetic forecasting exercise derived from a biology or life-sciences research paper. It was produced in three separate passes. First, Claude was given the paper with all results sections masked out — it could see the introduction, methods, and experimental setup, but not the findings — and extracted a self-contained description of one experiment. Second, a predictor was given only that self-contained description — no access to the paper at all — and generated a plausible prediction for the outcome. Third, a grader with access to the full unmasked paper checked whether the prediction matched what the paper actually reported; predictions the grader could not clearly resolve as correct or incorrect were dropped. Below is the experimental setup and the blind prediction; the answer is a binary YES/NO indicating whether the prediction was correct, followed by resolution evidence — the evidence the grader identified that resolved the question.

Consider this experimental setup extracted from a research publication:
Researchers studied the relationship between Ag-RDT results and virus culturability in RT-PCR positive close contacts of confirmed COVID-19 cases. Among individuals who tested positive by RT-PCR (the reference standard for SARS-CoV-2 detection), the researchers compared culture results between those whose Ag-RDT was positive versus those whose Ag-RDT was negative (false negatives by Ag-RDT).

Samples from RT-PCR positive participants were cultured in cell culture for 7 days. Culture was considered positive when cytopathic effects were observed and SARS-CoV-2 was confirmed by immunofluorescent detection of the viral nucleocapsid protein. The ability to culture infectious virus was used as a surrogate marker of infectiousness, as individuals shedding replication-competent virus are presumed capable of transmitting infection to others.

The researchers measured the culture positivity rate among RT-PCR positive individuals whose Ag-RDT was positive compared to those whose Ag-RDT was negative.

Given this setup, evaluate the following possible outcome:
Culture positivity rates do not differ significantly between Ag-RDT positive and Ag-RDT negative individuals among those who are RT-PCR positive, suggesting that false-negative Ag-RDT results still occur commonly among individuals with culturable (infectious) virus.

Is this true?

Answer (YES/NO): NO